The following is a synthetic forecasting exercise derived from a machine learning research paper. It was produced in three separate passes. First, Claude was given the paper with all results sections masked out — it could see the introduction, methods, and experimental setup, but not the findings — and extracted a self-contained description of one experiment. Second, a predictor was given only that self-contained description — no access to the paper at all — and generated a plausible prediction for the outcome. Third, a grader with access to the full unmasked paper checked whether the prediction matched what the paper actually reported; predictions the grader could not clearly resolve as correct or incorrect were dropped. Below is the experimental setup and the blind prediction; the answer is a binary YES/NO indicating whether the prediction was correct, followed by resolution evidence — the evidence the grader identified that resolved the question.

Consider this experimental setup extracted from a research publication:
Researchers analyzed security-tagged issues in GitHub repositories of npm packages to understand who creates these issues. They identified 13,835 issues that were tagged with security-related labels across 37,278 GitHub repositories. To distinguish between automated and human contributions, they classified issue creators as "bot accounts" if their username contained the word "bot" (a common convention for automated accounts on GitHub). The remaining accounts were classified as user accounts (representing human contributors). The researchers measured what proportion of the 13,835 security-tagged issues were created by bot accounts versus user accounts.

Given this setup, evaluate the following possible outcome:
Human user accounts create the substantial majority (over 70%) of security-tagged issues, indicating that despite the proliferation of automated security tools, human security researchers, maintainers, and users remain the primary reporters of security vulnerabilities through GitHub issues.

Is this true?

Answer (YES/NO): NO